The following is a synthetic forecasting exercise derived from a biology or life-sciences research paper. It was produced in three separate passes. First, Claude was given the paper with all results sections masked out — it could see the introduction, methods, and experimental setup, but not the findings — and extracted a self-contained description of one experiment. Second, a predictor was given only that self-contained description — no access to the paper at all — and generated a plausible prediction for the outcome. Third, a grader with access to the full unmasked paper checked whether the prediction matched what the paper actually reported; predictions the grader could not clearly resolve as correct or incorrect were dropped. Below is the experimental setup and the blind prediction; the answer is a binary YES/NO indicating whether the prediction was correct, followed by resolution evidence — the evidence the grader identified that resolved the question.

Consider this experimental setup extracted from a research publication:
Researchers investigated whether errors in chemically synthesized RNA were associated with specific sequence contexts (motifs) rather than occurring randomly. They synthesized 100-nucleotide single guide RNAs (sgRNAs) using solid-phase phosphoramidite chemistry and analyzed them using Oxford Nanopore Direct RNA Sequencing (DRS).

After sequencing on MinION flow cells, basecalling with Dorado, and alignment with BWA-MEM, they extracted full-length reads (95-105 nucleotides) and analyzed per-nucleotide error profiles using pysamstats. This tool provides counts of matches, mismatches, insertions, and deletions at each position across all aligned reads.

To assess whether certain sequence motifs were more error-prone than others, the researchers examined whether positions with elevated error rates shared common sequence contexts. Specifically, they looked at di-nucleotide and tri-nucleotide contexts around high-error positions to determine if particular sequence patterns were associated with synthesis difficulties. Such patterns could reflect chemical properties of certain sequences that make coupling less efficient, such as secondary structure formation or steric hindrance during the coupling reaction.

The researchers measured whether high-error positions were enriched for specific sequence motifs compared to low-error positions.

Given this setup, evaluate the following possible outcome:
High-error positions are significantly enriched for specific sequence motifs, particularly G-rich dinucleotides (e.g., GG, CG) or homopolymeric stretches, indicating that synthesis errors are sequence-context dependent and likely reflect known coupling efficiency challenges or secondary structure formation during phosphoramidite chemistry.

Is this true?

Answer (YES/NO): NO